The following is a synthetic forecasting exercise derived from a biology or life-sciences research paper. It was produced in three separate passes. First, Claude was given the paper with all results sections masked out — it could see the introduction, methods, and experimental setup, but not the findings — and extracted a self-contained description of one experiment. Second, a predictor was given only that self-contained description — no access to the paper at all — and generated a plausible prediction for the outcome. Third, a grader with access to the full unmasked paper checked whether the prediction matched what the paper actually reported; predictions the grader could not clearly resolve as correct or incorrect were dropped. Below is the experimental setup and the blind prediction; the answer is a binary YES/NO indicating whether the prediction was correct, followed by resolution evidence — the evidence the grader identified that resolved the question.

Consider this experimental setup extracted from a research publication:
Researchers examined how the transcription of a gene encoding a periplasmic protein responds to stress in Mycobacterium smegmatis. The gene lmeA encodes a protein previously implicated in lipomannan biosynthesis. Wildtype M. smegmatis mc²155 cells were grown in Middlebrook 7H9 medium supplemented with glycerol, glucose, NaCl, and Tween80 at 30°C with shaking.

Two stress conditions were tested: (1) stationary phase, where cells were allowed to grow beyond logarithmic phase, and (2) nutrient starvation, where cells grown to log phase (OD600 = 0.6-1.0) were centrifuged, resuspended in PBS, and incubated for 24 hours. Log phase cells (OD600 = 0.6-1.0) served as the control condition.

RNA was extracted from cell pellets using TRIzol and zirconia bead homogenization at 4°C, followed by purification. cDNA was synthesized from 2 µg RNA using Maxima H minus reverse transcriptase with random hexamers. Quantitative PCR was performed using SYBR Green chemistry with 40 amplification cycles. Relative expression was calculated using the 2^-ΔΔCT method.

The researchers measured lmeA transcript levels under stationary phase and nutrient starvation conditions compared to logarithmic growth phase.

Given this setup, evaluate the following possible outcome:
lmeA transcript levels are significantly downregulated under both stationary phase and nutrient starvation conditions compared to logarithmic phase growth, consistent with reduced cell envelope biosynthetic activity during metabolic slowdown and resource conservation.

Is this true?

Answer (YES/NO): NO